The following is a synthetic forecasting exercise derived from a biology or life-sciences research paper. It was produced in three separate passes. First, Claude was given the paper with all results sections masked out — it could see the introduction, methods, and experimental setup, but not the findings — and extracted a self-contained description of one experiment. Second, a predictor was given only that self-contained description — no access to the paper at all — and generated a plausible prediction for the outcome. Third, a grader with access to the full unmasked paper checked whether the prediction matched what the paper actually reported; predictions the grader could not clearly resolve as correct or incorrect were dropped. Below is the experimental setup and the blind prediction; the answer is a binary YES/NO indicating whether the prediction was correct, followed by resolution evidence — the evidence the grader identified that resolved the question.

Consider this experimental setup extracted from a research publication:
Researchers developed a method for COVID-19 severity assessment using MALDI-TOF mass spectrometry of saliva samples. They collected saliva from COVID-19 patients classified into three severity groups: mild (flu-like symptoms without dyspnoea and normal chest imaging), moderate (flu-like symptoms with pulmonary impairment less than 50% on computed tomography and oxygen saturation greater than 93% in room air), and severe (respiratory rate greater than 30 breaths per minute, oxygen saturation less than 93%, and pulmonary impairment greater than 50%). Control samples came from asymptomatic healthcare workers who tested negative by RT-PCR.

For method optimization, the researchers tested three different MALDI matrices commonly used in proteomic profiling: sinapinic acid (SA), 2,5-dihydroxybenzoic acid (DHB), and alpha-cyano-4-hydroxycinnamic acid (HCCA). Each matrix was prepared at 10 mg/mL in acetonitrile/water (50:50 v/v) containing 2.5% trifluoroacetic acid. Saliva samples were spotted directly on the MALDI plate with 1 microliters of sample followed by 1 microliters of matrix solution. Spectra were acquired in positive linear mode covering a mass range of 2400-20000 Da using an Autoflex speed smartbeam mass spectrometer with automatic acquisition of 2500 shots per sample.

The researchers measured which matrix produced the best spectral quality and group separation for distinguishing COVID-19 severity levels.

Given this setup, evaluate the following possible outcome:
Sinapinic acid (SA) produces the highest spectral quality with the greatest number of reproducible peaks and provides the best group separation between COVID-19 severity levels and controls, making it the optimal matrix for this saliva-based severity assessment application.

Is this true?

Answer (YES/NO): NO